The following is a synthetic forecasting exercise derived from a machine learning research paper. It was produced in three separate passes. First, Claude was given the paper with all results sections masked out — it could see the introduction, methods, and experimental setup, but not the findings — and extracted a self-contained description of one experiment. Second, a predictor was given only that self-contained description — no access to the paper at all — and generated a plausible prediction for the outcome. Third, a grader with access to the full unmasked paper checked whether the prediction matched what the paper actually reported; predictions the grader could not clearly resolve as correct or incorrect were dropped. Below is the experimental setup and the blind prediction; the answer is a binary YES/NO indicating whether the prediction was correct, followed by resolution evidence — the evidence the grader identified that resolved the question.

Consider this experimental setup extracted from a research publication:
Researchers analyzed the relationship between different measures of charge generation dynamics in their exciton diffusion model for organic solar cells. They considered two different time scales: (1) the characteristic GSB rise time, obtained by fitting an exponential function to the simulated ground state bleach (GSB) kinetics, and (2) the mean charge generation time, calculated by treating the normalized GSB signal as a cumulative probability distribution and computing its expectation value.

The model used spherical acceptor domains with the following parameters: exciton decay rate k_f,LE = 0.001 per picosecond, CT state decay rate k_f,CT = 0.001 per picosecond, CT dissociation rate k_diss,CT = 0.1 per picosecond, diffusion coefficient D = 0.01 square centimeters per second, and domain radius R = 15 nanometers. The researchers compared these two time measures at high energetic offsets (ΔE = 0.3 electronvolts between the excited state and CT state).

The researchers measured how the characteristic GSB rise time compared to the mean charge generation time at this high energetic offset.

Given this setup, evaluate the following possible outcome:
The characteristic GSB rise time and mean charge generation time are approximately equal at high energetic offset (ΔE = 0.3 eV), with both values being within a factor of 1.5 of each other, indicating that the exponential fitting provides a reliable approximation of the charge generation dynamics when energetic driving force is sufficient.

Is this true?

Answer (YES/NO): NO